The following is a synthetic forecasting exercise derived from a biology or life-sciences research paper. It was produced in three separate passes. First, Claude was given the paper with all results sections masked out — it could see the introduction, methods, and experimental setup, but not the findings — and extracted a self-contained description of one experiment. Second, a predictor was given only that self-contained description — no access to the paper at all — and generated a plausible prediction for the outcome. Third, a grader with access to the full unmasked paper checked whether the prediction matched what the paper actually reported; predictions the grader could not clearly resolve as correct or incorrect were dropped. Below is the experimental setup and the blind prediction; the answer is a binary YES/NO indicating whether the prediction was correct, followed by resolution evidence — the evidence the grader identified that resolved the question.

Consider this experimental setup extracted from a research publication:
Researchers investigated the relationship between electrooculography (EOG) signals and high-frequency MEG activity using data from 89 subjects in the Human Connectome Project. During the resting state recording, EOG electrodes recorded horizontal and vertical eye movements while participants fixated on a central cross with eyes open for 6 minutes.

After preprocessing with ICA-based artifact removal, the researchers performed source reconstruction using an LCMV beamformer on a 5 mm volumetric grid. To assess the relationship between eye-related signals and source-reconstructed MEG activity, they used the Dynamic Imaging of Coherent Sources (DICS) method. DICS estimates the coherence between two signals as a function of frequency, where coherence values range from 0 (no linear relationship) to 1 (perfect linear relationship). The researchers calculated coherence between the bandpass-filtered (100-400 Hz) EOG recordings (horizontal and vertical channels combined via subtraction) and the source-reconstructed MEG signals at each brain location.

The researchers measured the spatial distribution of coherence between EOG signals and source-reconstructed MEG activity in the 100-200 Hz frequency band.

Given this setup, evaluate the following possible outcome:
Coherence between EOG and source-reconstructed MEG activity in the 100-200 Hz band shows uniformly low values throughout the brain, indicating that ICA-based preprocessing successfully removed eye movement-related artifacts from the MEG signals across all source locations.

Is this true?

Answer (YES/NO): NO